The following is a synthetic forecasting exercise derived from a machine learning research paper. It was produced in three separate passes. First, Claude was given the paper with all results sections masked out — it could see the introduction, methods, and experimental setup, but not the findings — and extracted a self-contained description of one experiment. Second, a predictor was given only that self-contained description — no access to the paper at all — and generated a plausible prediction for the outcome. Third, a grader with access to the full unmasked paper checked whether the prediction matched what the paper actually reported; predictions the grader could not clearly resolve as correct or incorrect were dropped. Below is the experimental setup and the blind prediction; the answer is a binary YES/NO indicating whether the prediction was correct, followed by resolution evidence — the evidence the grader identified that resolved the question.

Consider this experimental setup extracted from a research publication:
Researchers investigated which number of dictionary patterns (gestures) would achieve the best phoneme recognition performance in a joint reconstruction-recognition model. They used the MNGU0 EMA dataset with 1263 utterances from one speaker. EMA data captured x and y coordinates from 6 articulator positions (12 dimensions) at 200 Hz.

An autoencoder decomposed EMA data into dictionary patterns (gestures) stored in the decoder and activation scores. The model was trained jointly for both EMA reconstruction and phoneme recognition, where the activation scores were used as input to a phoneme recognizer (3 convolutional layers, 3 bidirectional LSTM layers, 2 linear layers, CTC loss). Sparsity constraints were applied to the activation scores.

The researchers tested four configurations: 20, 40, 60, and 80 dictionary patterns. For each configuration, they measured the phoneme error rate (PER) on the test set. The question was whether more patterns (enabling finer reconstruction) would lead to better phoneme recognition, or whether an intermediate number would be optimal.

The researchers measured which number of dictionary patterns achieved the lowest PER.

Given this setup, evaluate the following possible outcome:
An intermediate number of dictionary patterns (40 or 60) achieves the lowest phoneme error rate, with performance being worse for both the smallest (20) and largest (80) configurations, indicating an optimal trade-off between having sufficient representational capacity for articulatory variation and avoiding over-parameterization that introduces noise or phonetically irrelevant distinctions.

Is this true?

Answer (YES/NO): YES